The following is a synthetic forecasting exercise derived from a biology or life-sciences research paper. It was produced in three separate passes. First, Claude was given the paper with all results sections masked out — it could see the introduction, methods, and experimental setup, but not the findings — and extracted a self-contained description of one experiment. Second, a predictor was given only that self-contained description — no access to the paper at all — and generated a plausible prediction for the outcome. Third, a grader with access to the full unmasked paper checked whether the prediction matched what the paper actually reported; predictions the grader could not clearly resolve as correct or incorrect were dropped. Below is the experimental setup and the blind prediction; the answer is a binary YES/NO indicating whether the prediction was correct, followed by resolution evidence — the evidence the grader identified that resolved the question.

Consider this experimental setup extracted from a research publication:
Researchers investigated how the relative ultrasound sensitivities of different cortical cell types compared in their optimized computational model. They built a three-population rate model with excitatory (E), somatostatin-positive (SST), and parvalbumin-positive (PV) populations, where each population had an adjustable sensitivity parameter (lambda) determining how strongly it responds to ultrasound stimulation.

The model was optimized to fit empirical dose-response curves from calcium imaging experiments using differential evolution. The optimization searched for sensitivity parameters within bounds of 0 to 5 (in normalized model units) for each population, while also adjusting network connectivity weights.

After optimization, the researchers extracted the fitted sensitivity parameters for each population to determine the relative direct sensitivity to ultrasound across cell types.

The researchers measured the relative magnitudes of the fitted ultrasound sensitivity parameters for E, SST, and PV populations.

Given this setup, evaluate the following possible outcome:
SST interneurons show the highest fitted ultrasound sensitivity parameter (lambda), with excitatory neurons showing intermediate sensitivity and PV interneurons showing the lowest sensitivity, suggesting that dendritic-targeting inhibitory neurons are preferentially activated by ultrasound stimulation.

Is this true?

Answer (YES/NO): NO